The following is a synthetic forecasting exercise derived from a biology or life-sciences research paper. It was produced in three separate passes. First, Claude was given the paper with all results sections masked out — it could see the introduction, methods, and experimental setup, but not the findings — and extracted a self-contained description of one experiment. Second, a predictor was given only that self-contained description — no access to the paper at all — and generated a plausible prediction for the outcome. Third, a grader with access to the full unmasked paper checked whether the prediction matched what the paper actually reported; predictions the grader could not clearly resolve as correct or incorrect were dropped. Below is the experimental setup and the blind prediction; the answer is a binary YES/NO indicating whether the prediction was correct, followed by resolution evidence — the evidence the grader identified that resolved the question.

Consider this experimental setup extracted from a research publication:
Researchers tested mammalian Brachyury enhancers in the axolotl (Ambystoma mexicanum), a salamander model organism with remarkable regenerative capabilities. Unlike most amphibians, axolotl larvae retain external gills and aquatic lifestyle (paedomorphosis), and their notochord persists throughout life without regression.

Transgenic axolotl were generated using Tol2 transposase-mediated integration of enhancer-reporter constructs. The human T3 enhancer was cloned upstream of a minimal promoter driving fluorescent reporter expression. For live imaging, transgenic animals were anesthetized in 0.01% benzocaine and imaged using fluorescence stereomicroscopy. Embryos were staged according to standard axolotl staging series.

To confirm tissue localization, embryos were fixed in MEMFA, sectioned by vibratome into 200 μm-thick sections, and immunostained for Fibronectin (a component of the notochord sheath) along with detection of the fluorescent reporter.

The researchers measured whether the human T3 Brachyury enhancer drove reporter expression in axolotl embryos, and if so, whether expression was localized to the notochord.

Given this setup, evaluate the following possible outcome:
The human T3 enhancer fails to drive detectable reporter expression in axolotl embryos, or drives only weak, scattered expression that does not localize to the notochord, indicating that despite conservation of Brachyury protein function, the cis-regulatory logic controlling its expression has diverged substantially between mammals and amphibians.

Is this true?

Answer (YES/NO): NO